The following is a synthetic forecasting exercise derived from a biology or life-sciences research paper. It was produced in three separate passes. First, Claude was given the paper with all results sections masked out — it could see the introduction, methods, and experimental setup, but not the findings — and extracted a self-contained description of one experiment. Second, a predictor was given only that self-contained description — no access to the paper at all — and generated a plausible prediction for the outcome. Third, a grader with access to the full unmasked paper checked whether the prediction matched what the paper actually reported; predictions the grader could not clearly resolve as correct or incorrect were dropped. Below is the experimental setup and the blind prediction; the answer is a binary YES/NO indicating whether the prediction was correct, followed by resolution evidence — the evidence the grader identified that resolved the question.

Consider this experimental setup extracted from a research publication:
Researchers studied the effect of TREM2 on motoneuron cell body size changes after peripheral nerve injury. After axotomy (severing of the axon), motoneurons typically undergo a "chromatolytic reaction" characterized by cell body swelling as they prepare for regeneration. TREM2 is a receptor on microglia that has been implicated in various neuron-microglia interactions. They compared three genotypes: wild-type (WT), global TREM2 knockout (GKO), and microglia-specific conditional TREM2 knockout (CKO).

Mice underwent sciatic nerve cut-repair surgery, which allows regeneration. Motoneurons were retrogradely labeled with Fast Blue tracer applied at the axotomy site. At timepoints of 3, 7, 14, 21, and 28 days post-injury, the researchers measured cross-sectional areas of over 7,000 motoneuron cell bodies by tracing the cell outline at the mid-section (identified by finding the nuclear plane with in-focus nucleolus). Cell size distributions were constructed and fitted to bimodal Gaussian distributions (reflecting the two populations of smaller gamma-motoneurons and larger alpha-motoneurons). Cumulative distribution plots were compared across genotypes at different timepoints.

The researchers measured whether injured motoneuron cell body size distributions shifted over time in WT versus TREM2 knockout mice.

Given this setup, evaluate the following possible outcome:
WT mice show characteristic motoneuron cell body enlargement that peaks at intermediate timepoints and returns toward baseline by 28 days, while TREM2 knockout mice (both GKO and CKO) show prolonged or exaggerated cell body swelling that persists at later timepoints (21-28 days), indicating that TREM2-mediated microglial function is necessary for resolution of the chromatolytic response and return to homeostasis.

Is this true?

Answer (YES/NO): NO